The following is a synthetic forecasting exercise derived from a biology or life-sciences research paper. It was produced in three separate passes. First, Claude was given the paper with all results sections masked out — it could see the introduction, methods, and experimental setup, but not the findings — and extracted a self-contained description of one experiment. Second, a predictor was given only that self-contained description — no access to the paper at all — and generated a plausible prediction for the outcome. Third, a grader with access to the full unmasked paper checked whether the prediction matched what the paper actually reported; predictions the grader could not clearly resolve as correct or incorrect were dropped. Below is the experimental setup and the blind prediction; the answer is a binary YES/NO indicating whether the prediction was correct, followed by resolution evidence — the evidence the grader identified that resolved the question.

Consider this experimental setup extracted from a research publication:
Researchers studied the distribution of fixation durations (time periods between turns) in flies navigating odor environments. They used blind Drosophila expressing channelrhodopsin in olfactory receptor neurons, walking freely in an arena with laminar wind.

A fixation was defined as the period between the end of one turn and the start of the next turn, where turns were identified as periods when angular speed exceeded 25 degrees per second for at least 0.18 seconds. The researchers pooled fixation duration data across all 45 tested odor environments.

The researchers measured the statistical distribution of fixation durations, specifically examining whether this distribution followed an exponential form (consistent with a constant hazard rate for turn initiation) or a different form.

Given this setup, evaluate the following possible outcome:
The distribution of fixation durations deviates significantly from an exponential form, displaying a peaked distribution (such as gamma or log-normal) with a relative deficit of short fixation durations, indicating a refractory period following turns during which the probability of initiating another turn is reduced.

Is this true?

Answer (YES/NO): NO